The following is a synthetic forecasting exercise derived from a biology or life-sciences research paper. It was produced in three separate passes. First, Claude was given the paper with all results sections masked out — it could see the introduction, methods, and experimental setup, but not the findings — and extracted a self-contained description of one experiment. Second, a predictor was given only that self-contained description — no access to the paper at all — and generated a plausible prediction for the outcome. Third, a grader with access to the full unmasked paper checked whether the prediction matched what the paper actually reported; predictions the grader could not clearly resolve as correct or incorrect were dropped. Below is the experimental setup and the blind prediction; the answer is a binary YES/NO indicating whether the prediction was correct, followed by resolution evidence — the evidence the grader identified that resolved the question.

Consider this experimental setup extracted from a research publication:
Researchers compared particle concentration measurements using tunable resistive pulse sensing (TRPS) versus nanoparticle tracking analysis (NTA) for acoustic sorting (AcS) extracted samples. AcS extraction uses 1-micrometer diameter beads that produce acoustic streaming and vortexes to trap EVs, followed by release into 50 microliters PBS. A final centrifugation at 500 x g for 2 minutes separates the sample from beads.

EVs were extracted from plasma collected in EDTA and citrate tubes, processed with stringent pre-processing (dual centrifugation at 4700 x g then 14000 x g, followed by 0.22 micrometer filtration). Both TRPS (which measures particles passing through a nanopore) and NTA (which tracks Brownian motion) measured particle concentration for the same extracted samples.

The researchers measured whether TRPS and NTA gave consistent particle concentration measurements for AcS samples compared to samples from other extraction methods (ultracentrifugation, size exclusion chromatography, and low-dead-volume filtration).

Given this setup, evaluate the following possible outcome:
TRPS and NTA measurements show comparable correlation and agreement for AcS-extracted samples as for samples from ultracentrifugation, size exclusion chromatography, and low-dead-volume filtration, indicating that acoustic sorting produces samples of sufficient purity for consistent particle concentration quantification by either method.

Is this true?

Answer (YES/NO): NO